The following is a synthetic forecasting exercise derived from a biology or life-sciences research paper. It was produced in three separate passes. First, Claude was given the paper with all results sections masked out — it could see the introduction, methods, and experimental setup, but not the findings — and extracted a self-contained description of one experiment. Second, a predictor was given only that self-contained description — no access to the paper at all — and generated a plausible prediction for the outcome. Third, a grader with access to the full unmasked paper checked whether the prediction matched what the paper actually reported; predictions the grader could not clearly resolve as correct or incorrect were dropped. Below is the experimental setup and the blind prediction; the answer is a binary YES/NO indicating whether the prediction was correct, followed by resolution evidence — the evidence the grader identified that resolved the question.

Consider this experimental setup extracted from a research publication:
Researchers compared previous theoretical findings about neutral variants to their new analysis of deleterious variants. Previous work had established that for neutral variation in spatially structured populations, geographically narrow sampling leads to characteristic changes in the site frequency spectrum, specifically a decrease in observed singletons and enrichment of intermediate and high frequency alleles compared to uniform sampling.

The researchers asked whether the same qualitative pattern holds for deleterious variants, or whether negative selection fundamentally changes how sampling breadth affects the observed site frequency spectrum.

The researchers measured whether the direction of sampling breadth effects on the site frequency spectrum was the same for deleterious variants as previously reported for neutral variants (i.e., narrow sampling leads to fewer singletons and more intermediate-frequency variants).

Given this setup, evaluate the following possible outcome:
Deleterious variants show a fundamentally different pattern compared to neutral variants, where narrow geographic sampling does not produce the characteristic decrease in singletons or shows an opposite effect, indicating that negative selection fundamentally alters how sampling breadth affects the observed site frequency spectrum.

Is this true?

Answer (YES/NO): NO